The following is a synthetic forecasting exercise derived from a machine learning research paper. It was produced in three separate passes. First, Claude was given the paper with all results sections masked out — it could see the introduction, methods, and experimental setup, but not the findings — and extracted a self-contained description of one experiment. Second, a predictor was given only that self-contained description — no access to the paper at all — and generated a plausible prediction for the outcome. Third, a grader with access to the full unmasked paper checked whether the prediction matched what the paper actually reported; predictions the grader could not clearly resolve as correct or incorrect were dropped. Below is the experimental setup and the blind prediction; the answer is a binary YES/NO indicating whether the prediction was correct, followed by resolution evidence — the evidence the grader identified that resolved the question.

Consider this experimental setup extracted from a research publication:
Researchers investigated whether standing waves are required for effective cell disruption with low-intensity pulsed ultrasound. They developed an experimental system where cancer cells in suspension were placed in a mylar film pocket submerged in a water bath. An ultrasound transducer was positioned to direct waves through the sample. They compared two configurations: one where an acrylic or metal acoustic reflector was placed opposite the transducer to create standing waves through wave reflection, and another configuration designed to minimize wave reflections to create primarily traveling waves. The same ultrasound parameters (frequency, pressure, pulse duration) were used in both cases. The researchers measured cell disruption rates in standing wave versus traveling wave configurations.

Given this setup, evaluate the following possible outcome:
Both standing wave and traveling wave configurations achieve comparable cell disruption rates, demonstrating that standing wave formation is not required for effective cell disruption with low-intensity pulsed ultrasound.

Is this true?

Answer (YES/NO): NO